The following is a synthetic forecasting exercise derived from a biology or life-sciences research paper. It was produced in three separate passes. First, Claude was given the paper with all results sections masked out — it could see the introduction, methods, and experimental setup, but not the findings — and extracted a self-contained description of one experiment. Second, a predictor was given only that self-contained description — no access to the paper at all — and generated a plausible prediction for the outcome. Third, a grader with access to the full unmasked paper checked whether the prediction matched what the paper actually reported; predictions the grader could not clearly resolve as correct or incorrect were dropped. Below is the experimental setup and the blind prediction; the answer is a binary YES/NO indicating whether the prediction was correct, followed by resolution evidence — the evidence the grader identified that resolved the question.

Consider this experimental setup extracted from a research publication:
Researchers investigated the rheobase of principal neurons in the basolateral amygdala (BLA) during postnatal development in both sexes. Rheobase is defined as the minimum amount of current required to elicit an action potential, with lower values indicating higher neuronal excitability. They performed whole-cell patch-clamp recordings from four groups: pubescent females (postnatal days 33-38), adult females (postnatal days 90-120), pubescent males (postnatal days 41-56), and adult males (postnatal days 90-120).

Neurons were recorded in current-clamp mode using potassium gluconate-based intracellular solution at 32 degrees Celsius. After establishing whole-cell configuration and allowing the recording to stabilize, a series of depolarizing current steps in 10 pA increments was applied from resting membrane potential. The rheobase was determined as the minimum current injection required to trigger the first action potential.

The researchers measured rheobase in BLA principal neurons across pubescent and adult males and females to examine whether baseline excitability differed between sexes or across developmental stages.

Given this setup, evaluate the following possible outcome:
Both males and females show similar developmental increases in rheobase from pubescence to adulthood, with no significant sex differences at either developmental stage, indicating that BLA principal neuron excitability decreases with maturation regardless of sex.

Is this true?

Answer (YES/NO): NO